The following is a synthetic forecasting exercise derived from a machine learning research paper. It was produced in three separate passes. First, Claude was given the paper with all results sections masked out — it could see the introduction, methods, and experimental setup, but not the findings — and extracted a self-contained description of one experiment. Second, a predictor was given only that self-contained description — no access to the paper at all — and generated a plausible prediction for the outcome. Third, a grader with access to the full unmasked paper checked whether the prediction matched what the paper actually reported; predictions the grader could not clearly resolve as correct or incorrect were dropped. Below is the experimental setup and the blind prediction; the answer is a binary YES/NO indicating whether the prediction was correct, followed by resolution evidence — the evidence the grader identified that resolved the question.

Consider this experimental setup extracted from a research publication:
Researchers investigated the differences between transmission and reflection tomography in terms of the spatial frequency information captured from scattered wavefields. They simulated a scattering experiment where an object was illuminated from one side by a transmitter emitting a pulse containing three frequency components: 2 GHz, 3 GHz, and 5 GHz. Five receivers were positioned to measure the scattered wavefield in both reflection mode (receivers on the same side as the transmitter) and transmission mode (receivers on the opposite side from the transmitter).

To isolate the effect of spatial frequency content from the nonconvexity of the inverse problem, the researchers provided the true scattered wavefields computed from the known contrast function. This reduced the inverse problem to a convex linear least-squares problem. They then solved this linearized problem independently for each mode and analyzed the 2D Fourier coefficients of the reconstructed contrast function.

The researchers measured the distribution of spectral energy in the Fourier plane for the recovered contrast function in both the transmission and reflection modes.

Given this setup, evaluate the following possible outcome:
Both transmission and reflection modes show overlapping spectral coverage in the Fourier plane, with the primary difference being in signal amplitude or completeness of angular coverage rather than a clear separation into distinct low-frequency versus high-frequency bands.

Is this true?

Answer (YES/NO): NO